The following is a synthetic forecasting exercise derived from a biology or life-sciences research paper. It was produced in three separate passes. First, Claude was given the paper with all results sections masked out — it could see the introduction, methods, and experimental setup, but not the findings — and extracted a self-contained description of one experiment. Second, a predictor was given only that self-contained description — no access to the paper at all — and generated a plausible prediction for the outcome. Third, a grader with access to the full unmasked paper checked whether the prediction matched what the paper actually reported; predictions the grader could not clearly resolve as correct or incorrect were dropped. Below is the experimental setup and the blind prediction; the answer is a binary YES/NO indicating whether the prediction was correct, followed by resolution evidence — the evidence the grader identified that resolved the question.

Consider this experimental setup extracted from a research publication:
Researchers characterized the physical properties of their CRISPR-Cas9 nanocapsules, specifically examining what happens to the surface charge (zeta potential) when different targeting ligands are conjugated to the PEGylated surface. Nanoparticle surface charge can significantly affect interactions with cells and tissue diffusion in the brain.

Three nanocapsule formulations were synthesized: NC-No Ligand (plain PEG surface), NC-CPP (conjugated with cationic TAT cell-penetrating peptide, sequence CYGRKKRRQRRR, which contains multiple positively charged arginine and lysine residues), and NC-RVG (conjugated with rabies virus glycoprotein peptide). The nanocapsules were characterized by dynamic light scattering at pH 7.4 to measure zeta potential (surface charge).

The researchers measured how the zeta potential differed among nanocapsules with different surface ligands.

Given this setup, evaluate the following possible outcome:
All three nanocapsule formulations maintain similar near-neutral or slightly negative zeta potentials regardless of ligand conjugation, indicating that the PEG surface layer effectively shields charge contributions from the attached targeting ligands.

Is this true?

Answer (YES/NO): YES